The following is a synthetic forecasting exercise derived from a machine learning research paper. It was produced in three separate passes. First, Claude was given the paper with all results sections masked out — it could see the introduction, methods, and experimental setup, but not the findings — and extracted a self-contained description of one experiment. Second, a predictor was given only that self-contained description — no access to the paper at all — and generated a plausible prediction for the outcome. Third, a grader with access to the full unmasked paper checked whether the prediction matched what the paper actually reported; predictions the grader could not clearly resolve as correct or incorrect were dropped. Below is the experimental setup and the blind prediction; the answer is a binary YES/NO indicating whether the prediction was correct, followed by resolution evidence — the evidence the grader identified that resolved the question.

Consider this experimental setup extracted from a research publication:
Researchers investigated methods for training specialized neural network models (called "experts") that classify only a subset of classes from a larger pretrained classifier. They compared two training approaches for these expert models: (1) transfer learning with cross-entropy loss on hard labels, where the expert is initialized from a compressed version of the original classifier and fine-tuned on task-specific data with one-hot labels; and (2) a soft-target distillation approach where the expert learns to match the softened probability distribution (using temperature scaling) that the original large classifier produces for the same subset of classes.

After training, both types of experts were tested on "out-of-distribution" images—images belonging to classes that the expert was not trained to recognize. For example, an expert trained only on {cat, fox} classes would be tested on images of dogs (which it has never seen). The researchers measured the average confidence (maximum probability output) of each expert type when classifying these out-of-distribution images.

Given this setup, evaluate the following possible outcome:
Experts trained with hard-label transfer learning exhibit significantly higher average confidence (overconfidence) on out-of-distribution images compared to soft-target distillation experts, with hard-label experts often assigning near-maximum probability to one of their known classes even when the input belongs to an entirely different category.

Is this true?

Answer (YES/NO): YES